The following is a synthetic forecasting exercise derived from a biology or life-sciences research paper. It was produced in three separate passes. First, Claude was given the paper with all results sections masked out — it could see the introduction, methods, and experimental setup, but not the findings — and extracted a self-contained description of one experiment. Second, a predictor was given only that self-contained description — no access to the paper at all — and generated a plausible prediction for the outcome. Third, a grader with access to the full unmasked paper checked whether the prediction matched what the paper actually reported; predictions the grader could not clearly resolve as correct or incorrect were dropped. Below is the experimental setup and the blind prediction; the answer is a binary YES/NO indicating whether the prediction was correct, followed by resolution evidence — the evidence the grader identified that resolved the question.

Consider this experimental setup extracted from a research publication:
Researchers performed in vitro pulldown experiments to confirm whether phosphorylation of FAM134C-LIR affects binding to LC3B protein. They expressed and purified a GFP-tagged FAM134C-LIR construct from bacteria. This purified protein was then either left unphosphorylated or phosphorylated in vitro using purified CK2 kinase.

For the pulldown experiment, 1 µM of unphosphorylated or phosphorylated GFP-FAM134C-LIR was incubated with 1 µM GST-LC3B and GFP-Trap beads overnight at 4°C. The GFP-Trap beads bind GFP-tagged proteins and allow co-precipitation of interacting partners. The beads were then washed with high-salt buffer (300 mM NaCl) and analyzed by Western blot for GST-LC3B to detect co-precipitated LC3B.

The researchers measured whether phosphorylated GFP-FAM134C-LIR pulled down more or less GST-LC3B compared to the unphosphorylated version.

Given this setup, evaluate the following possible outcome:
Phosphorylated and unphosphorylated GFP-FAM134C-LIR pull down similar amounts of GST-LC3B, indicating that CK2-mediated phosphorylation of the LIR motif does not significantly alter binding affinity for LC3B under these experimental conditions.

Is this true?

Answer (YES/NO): NO